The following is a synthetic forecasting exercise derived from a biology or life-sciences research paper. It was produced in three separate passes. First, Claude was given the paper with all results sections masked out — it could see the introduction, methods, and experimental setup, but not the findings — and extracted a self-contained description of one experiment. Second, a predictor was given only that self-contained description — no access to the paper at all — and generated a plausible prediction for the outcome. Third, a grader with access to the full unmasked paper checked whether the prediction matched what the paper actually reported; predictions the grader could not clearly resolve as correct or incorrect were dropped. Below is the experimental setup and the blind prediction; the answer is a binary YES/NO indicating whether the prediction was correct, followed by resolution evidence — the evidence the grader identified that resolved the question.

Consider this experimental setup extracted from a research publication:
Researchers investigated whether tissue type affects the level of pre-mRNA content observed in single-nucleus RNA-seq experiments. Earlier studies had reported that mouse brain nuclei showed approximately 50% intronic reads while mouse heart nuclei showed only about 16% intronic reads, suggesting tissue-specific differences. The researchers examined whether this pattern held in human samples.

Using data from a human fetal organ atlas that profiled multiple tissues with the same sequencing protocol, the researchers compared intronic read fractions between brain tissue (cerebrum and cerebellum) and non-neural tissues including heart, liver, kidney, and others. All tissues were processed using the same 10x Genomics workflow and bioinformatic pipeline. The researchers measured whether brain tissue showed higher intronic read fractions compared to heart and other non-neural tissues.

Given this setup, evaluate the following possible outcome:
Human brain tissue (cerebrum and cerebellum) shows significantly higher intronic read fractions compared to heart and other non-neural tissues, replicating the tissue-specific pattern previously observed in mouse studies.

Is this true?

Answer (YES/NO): YES